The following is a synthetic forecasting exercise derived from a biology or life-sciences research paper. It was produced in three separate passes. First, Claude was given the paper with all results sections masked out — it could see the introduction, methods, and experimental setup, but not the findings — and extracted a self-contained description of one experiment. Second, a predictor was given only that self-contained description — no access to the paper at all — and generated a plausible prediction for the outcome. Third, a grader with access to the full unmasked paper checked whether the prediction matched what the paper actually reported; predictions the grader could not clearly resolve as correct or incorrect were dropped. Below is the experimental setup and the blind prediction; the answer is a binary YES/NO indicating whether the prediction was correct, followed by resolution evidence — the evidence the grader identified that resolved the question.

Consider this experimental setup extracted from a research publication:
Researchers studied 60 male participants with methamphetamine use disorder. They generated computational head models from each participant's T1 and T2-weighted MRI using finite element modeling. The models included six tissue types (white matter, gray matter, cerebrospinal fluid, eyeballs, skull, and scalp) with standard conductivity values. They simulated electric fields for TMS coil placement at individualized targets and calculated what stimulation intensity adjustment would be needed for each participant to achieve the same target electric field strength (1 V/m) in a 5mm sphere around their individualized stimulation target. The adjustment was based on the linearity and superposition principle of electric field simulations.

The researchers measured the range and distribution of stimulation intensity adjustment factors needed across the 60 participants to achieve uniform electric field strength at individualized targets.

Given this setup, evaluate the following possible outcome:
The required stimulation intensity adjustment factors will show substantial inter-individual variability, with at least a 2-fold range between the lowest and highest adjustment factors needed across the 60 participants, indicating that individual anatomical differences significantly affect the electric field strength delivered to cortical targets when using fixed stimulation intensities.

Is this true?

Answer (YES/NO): YES